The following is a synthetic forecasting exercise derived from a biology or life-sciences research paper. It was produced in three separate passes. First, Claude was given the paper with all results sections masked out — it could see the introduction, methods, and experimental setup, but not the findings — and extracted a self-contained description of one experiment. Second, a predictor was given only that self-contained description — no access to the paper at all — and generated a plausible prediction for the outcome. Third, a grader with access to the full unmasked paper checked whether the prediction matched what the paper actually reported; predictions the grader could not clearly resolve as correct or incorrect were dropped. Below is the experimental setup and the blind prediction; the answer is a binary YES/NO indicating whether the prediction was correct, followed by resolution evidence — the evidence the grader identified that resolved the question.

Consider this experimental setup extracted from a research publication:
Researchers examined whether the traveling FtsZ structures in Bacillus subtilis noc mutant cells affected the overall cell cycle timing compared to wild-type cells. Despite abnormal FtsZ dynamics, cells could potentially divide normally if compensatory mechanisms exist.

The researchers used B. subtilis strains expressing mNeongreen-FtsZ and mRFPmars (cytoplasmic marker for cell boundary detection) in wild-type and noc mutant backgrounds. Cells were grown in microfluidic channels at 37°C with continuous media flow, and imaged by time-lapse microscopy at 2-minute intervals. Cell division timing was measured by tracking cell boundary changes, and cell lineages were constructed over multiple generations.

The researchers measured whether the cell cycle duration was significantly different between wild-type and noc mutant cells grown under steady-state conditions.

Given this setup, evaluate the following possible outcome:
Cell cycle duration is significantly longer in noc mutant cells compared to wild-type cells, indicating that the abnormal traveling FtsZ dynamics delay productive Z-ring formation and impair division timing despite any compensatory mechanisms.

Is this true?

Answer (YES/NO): NO